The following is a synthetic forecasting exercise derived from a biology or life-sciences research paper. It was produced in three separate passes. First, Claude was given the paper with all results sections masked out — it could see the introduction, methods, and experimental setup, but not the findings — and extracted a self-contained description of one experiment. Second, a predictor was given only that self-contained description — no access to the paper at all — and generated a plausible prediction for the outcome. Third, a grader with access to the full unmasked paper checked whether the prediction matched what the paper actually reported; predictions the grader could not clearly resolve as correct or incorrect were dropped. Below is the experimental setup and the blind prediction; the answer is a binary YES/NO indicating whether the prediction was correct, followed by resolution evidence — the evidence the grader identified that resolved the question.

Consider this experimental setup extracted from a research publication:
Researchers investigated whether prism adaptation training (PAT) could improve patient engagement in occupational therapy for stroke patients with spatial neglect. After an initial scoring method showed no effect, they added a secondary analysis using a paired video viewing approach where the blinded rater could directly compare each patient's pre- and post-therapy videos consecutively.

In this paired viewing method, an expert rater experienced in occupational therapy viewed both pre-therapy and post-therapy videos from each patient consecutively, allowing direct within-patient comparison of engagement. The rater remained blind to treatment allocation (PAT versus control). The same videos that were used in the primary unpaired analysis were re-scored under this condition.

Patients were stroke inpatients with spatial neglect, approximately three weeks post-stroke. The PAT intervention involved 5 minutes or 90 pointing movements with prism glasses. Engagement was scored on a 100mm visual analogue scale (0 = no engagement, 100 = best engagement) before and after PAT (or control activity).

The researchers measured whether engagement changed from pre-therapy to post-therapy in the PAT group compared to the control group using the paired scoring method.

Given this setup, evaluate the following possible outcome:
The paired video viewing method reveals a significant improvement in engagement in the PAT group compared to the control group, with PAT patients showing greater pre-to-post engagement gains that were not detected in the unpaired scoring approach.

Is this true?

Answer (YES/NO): NO